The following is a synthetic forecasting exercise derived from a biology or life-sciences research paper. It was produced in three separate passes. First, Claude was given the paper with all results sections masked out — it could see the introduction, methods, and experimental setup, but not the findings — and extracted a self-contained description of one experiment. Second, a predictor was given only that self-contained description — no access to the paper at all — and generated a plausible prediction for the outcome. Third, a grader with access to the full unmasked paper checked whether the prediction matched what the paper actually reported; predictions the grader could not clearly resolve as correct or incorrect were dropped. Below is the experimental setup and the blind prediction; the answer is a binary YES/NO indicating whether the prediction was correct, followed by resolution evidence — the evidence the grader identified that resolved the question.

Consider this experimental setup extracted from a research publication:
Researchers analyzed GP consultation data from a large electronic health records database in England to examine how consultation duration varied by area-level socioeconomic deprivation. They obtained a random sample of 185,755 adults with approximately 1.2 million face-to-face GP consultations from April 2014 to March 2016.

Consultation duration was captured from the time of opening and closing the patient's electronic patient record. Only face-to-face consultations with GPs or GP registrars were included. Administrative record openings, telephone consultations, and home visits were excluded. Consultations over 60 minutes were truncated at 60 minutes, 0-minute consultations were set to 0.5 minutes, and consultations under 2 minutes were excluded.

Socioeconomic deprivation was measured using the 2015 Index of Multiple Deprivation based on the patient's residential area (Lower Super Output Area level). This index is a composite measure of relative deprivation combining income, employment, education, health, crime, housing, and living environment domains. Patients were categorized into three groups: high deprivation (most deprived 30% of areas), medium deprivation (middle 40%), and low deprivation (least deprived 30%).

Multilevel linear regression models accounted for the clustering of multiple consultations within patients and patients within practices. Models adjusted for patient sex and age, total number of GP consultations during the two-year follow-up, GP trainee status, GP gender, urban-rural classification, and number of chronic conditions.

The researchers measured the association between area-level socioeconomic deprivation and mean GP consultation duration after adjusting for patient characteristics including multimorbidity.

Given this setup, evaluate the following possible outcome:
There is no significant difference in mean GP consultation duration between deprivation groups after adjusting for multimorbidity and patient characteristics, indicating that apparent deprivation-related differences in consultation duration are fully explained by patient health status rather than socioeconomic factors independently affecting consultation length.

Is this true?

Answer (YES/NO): NO